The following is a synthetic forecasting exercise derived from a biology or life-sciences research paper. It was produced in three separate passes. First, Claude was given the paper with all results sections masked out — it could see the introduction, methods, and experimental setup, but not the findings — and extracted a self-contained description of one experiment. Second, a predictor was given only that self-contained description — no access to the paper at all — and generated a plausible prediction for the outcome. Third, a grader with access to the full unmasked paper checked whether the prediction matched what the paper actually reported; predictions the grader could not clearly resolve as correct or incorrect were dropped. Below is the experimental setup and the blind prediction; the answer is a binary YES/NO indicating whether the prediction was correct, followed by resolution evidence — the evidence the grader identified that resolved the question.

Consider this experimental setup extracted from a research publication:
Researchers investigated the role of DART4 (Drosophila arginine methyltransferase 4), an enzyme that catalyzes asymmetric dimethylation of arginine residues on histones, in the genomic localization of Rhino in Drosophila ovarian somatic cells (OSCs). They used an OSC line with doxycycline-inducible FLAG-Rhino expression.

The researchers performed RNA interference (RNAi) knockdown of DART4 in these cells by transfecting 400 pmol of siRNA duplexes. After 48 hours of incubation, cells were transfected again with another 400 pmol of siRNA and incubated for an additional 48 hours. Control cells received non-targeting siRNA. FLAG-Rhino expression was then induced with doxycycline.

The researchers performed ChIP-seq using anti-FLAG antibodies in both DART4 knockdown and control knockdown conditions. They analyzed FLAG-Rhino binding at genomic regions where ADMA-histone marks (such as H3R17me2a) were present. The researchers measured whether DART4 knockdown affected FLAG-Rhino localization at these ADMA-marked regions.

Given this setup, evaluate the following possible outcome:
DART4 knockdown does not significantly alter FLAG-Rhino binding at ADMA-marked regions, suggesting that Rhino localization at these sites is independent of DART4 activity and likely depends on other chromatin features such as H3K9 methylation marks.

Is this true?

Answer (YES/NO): NO